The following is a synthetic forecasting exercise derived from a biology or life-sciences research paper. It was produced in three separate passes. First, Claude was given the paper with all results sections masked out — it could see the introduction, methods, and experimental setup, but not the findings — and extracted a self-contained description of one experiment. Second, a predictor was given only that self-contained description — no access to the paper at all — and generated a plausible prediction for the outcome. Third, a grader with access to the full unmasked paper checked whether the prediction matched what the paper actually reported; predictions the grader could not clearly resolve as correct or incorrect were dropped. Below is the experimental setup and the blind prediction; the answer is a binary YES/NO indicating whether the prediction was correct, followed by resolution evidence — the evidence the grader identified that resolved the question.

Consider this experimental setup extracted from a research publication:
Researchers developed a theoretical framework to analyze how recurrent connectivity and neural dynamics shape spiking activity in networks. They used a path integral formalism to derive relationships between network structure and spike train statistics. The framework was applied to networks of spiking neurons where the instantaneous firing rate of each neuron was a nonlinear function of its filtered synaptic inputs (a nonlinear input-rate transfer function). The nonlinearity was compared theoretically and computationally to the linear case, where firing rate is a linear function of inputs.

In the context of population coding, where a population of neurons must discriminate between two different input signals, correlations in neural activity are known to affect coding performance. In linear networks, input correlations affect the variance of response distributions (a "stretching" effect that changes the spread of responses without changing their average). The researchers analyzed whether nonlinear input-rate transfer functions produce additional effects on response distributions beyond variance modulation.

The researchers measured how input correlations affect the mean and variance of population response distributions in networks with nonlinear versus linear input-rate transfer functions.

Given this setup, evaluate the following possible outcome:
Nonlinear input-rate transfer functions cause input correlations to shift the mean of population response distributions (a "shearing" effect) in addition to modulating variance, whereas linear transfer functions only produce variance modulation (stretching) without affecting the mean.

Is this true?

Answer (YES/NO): YES